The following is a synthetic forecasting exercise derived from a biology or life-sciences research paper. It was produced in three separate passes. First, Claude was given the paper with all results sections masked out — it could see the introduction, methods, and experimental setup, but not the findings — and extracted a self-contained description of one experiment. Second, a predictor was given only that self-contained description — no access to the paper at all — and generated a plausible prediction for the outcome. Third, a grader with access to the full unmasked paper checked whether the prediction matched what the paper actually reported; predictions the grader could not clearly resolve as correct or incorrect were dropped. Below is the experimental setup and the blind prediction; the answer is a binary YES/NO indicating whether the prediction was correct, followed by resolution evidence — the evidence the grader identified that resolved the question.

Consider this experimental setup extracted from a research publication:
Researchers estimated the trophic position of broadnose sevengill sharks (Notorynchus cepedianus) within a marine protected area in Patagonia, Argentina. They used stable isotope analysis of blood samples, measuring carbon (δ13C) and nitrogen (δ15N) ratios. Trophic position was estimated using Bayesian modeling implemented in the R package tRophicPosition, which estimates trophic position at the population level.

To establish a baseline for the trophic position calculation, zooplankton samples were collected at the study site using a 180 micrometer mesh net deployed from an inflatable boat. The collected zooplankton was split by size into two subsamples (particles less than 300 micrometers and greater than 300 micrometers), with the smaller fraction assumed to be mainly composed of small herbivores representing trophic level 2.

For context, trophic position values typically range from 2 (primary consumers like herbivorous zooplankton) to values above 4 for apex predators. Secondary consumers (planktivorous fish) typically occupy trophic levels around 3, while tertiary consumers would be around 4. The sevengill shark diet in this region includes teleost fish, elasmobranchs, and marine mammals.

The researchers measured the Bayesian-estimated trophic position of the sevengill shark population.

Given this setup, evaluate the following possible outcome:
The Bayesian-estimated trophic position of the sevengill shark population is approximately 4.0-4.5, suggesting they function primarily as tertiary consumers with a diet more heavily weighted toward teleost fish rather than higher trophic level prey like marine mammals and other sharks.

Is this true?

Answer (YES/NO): YES